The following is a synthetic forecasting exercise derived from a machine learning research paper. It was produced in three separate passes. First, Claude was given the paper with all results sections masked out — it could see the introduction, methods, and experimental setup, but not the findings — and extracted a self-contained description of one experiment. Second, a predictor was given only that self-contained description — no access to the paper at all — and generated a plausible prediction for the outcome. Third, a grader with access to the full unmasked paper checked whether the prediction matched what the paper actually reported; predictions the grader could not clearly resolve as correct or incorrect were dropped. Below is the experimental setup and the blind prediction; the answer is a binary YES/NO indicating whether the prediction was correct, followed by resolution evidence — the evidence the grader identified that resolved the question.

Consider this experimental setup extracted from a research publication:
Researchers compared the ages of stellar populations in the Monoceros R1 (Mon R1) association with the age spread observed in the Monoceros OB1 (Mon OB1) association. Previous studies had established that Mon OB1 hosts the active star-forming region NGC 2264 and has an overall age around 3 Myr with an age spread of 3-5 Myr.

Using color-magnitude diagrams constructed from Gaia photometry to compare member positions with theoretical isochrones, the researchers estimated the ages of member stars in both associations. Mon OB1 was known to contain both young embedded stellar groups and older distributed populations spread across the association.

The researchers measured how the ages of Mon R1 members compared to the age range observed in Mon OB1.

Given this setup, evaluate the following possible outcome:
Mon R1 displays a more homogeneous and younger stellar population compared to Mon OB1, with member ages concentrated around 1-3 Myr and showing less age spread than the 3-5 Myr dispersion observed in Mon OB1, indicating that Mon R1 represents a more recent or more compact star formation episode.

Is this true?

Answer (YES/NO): YES